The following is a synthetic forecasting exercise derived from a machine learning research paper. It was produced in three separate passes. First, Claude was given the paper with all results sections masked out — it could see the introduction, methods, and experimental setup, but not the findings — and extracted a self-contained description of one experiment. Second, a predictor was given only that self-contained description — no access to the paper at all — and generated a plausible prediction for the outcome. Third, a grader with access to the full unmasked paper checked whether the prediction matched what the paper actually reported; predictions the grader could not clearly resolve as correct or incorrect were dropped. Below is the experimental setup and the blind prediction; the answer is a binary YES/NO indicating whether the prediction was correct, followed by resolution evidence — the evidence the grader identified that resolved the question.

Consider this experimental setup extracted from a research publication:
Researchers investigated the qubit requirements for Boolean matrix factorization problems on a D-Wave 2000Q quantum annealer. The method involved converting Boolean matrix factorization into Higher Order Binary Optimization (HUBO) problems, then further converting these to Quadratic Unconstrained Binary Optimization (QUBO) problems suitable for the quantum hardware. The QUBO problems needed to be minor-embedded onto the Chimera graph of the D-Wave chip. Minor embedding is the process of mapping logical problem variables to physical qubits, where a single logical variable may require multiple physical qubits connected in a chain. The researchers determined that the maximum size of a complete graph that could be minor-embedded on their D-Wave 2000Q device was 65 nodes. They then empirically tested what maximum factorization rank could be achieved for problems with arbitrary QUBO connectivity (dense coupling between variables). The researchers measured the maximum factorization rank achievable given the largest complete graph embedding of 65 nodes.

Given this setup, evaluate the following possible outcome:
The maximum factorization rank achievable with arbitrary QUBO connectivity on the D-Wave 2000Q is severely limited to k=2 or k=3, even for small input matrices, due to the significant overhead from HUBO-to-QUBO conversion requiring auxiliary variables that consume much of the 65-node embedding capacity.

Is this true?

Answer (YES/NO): NO